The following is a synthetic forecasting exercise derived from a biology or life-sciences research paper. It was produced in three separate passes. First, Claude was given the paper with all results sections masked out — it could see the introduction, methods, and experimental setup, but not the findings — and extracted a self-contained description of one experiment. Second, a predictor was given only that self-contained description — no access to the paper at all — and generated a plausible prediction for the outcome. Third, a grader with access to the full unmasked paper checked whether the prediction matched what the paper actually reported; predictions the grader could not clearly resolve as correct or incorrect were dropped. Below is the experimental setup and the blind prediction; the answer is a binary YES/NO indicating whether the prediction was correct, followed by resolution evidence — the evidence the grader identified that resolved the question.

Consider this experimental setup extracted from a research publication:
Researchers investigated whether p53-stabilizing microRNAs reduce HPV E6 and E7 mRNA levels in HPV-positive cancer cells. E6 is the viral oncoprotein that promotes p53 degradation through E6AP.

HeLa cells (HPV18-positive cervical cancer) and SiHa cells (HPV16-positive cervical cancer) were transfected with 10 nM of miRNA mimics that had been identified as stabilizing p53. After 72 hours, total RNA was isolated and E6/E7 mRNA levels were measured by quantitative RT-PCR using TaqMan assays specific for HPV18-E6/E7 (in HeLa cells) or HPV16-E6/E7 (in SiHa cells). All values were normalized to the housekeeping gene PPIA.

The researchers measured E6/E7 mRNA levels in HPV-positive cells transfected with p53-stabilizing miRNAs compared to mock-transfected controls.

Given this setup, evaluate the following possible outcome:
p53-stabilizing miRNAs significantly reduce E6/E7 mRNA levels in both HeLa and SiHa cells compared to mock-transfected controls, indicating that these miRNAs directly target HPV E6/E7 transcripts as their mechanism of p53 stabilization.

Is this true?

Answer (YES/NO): NO